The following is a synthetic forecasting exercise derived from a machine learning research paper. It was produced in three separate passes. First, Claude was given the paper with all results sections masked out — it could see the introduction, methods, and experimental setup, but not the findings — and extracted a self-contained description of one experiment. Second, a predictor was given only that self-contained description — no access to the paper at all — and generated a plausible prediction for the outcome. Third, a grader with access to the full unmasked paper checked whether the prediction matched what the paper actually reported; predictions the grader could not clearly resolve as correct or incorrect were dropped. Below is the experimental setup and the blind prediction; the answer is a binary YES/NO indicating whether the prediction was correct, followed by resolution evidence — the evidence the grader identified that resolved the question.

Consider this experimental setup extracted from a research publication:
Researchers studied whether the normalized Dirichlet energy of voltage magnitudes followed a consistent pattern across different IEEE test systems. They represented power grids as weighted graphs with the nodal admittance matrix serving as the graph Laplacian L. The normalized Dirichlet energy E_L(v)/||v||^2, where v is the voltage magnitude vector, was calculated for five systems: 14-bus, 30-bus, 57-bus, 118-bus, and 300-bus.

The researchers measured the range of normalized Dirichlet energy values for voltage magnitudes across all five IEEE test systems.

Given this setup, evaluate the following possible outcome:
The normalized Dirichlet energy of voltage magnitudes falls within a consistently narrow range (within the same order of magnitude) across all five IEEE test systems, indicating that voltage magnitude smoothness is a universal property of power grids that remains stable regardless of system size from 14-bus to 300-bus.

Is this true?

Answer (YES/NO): YES